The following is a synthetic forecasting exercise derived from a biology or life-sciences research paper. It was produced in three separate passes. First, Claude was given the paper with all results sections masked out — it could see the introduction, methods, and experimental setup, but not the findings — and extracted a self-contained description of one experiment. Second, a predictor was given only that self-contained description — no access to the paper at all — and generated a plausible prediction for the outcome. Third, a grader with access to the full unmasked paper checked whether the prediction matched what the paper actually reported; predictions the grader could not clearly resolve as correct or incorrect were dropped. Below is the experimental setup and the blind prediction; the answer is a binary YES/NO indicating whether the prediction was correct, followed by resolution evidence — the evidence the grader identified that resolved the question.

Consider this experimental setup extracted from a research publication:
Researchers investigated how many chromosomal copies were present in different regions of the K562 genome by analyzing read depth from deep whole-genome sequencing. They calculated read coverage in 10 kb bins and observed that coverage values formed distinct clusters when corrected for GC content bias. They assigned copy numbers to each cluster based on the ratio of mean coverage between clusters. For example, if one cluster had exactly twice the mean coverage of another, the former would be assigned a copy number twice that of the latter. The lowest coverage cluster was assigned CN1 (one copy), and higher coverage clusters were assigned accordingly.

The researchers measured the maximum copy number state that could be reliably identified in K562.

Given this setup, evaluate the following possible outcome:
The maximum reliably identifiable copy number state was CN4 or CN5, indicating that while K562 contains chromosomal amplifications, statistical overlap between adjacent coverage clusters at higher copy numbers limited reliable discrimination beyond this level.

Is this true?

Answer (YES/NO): YES